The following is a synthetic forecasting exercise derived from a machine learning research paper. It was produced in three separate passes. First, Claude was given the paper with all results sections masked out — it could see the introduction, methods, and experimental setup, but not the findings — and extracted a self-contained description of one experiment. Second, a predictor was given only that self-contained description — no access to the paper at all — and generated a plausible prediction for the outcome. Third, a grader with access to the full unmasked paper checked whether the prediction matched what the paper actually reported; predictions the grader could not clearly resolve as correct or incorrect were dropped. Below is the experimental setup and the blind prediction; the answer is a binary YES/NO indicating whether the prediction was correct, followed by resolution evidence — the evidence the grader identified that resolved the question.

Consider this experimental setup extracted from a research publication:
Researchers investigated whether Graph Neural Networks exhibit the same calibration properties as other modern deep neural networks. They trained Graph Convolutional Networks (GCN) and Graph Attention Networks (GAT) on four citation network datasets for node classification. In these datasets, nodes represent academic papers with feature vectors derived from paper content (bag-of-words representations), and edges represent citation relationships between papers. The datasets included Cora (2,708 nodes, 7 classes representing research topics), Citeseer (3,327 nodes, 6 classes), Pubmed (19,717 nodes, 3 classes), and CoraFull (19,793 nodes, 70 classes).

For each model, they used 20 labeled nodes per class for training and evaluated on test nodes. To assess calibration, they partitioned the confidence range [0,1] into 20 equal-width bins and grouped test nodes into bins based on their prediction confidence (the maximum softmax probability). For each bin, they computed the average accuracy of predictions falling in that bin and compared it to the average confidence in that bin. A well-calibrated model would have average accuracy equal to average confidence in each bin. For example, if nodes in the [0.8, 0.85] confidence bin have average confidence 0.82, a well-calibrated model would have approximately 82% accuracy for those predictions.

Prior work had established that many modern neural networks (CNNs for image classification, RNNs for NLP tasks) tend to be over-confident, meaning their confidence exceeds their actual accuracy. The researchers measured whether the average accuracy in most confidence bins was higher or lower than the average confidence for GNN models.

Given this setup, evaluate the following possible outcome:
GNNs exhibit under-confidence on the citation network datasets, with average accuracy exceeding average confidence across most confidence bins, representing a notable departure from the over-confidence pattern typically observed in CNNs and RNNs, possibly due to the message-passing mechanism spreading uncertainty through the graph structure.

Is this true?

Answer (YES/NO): YES